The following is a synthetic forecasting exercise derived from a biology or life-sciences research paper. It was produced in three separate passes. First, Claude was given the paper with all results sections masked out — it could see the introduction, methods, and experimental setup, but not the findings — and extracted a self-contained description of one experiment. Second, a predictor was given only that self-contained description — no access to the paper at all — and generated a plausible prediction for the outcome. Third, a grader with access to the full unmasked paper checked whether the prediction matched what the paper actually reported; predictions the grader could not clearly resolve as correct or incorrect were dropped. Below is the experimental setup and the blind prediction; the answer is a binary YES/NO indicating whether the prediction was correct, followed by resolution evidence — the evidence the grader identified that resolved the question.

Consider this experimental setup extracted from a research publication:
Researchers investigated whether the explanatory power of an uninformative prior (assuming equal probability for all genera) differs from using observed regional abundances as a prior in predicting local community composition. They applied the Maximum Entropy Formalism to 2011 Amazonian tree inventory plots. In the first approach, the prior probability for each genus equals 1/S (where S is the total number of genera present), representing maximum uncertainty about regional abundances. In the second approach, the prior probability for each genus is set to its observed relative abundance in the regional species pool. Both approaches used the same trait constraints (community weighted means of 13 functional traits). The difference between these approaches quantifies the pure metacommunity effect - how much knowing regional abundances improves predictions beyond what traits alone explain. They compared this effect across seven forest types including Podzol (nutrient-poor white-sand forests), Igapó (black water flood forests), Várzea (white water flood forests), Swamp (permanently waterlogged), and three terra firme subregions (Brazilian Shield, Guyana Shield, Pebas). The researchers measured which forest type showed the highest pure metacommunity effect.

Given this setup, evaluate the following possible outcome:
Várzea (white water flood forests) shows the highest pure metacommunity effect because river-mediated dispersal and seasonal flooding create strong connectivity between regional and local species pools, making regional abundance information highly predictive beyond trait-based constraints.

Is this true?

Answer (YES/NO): NO